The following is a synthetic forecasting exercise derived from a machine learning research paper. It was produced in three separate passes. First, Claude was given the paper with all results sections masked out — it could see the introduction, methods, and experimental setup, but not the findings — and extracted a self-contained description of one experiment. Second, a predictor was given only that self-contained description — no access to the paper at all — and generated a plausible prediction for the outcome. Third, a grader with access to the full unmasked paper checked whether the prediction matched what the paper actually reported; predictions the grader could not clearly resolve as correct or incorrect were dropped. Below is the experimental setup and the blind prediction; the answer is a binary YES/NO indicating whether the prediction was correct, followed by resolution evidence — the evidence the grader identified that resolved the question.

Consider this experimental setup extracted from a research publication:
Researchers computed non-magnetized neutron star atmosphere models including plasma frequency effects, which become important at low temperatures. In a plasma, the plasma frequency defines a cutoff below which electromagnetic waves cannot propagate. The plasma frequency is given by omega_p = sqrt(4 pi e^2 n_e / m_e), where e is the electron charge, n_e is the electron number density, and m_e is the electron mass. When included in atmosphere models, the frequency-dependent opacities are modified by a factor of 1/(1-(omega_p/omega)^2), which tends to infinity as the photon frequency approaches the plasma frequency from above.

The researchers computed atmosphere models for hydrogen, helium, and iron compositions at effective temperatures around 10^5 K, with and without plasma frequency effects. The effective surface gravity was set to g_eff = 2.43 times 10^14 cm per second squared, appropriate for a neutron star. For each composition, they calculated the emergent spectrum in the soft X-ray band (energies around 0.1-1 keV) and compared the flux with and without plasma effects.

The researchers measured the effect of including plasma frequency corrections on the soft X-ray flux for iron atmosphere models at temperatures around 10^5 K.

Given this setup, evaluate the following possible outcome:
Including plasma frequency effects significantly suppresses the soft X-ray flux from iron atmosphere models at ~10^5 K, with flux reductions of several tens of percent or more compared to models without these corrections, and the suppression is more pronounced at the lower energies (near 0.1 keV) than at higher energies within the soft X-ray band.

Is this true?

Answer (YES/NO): NO